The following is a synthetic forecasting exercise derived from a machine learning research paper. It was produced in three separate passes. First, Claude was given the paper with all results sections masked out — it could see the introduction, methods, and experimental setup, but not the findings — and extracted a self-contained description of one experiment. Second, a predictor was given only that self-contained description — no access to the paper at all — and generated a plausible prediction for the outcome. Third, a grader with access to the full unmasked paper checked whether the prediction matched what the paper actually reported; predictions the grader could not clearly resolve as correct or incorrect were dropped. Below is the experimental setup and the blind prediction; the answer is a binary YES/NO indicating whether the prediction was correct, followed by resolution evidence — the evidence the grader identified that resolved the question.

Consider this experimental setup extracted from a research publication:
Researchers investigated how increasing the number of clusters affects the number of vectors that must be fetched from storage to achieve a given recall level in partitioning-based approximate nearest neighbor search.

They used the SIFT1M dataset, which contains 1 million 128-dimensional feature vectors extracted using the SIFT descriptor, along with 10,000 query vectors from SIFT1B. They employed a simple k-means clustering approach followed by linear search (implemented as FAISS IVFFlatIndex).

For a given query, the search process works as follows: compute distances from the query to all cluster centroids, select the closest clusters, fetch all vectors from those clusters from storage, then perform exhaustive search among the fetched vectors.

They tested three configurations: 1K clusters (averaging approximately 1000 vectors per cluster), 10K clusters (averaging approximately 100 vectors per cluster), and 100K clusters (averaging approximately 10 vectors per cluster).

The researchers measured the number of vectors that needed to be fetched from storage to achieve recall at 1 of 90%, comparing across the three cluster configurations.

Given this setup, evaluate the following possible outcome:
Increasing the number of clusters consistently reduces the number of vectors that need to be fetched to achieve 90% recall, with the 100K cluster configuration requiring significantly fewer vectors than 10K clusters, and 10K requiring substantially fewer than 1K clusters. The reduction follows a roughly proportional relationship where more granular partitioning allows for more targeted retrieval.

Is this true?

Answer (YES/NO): YES